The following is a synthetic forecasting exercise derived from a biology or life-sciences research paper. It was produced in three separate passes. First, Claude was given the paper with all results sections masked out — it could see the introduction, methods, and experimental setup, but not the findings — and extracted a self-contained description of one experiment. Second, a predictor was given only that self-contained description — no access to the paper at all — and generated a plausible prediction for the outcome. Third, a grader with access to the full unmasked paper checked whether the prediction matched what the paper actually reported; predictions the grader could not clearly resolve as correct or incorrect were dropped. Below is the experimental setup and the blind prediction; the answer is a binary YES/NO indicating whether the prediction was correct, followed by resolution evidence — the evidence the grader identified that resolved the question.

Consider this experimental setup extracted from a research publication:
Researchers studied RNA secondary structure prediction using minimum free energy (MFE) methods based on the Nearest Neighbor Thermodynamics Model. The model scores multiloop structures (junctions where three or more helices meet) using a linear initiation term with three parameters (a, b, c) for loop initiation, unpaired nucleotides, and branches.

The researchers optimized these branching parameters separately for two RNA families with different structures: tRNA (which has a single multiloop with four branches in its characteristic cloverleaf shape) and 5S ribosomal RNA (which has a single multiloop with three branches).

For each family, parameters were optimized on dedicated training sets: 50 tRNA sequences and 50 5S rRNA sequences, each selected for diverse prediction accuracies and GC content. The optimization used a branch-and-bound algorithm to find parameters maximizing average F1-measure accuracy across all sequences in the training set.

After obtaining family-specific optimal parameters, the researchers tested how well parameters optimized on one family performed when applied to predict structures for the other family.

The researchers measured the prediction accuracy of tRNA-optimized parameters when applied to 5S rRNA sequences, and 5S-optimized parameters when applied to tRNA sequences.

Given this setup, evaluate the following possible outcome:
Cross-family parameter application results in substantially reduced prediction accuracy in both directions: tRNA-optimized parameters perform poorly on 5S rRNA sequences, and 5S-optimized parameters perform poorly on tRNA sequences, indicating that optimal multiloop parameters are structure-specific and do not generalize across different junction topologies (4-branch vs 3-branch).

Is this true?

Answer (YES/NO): YES